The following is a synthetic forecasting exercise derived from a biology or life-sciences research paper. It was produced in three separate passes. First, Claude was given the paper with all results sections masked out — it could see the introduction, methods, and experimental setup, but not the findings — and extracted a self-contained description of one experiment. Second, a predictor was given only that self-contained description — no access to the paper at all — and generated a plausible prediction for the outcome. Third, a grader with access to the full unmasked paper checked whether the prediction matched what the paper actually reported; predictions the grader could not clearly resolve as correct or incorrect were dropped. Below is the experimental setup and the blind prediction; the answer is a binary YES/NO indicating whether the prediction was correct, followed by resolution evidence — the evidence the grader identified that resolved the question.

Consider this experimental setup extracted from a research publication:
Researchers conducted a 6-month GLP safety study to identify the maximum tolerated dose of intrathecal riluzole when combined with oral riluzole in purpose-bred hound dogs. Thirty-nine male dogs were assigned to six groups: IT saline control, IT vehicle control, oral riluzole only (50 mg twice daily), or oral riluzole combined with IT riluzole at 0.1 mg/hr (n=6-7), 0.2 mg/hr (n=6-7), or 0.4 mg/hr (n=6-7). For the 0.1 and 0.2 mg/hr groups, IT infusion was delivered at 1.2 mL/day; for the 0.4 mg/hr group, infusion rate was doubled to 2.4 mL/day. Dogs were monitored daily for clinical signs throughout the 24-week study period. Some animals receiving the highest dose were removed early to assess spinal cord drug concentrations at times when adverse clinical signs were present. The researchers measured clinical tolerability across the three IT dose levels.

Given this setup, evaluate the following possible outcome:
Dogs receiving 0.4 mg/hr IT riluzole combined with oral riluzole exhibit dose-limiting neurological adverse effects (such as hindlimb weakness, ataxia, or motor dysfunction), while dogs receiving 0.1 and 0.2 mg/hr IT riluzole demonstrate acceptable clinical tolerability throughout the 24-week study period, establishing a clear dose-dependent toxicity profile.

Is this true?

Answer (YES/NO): NO